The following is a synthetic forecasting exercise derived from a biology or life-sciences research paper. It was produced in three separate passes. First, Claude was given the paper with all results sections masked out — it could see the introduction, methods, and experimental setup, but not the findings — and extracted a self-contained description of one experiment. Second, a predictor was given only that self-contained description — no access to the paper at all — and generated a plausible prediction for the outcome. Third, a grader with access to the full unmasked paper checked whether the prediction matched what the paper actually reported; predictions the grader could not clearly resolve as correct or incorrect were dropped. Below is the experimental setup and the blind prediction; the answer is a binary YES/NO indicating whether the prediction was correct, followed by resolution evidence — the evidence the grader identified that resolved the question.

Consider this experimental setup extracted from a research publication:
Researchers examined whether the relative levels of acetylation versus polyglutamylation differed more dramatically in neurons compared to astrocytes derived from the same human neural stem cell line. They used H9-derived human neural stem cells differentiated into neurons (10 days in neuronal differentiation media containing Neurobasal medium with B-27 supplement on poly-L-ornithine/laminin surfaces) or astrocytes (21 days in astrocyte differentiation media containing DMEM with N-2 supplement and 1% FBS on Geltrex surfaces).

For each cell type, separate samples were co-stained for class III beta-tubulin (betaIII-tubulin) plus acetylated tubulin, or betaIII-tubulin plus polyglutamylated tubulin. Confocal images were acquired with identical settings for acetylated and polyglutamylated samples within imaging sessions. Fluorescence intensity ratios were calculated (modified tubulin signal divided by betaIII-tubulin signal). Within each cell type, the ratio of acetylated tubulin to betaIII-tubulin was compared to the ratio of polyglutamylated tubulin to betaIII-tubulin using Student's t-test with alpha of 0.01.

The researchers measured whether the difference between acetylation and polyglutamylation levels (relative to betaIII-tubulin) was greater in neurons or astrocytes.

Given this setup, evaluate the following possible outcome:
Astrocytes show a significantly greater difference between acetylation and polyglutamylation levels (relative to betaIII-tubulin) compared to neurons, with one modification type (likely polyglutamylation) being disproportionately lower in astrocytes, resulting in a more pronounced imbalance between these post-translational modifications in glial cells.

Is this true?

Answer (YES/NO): YES